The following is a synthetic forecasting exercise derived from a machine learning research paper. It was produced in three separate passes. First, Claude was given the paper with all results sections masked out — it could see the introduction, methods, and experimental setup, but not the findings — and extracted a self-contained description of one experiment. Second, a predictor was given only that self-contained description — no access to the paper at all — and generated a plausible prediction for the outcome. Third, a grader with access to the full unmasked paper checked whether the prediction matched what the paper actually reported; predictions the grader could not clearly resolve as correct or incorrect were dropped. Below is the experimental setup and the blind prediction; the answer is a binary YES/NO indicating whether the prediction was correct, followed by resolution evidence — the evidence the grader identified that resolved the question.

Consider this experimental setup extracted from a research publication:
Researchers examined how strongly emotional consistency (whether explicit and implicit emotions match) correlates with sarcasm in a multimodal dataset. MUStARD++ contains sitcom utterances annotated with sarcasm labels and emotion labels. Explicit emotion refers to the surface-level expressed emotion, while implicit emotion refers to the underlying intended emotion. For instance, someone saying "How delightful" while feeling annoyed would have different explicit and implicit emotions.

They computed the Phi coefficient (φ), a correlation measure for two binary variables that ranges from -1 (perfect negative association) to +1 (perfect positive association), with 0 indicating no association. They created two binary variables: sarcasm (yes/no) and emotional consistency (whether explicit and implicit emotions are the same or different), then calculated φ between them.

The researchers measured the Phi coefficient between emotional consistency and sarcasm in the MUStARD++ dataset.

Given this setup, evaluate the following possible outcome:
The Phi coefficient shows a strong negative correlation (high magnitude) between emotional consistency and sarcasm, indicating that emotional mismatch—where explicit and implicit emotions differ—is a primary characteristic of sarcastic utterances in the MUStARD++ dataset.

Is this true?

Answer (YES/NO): NO